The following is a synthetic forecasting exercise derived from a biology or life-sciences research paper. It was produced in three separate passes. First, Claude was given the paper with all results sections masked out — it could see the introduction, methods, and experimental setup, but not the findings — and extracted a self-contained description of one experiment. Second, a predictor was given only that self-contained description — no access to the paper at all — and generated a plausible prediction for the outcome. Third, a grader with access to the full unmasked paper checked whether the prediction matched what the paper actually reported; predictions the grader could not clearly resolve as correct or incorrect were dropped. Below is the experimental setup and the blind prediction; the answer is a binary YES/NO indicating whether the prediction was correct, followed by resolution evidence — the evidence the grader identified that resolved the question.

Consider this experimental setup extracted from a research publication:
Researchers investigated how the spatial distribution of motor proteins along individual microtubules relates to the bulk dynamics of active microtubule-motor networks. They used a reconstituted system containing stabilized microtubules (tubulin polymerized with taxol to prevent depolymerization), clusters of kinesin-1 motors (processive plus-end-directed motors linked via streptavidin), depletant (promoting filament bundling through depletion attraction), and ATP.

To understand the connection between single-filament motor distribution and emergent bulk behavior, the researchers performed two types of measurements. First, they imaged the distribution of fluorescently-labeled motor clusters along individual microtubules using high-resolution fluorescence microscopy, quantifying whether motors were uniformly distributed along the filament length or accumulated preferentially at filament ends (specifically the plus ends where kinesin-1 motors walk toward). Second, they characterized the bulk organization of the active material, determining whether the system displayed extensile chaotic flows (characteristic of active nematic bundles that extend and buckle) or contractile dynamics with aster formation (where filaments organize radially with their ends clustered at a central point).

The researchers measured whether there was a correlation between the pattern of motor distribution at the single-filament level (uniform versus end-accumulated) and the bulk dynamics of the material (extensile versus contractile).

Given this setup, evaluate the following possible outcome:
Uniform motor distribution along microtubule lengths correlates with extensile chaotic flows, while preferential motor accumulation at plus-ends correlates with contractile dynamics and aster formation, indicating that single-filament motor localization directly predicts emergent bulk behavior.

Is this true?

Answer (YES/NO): YES